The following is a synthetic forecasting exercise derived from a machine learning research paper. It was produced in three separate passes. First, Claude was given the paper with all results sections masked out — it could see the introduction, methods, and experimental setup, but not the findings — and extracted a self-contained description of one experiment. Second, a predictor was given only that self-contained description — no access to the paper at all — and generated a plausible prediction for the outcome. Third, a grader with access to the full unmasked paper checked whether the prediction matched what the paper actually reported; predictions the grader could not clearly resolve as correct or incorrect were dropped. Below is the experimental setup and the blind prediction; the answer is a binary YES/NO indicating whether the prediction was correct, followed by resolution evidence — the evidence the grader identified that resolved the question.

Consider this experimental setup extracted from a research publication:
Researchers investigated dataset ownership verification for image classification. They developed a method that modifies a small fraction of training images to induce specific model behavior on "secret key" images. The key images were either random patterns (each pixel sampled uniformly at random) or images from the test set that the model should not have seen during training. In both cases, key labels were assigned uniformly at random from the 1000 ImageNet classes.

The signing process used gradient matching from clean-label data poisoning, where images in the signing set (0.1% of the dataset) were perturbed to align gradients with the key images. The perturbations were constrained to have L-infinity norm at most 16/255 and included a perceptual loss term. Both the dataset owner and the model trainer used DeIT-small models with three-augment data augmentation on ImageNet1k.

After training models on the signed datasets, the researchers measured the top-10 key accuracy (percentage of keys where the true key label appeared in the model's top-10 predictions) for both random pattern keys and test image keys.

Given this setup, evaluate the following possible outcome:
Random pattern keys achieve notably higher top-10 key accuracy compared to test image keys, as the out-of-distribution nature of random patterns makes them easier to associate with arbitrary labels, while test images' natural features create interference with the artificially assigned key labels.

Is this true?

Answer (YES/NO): YES